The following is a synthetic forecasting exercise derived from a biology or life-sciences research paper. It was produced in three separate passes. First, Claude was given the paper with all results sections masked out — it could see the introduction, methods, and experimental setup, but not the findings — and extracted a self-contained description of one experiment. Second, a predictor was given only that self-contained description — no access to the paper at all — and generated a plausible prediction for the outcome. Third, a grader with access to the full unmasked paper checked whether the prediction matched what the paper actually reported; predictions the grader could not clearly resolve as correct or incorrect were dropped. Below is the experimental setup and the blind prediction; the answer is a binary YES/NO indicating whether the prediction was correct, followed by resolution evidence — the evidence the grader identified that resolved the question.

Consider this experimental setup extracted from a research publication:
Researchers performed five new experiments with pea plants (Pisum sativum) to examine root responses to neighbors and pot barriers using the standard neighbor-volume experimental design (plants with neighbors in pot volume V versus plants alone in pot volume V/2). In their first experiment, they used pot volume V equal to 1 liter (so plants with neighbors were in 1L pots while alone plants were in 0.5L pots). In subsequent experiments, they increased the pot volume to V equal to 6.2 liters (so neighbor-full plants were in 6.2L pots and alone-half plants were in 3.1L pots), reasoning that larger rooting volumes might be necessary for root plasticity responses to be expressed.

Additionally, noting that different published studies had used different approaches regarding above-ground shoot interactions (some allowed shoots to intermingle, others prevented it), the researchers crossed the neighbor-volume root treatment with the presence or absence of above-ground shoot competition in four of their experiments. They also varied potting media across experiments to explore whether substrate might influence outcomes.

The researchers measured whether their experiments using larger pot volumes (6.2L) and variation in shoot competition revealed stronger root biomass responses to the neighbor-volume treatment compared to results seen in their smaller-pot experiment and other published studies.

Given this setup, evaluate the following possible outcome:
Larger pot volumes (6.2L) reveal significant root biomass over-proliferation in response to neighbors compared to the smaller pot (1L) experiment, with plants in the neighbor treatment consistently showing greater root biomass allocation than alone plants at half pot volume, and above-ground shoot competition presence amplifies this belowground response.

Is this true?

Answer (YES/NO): NO